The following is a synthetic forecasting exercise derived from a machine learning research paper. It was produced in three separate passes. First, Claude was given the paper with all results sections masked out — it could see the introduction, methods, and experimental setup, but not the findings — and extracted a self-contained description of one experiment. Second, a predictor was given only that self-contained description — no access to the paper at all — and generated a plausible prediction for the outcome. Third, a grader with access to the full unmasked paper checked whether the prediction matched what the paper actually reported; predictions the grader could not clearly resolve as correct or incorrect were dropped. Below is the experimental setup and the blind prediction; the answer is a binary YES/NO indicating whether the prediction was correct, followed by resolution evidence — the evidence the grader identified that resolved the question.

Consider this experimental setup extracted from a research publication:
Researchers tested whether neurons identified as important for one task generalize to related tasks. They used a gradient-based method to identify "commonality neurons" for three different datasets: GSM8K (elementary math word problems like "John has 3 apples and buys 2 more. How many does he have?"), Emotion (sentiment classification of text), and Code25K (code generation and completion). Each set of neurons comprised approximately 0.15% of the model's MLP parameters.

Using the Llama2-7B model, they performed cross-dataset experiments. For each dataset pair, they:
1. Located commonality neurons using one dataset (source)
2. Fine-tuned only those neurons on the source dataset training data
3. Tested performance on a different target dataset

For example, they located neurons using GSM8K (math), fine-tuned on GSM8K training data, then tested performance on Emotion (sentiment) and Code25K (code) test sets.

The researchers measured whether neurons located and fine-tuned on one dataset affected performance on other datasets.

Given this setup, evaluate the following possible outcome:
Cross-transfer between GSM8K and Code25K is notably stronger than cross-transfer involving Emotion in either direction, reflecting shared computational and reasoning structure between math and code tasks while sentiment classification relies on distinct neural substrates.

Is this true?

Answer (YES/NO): NO